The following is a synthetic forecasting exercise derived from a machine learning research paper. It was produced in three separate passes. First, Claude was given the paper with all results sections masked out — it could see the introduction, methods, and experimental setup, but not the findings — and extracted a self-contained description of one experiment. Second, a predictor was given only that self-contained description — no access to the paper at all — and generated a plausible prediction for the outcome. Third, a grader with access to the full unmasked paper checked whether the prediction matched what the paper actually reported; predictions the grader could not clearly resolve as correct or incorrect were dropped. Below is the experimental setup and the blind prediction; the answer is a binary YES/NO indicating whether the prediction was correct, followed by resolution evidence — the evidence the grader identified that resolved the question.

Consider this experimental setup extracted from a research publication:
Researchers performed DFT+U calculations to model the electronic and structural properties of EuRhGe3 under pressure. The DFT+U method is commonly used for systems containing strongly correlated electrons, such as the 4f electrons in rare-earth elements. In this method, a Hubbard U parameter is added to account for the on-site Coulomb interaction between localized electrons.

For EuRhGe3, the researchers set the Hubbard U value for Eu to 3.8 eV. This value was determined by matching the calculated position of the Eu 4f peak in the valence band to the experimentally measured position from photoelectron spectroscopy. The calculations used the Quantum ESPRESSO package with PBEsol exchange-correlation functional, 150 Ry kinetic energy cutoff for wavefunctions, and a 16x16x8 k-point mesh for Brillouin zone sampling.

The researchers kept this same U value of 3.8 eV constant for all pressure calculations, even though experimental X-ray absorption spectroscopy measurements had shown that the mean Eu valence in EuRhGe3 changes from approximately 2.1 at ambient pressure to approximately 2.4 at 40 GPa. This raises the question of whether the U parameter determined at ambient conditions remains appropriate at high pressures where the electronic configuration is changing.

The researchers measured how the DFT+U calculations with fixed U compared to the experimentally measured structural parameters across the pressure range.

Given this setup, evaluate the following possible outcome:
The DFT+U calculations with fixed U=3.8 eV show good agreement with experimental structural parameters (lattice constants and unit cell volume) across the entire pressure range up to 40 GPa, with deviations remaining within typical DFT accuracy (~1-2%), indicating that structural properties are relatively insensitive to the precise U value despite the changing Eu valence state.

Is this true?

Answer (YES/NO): NO